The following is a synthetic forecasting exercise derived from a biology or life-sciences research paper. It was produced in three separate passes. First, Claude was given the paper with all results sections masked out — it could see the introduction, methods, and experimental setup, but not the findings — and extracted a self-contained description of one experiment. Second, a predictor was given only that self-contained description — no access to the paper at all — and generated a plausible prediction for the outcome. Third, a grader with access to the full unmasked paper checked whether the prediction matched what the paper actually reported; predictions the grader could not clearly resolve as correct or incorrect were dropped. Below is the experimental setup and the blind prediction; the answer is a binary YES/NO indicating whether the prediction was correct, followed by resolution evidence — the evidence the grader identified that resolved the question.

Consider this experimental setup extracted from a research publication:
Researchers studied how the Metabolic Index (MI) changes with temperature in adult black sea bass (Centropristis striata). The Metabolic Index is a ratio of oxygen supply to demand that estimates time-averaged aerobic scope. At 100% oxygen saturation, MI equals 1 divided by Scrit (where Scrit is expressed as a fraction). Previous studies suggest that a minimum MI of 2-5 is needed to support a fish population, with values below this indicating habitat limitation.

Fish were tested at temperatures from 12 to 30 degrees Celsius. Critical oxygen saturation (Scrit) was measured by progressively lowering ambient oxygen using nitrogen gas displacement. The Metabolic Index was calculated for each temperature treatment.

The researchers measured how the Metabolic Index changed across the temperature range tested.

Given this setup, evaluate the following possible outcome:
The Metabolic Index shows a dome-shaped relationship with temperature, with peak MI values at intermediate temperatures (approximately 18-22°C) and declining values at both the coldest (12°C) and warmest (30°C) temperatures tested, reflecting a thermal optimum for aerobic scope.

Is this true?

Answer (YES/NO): NO